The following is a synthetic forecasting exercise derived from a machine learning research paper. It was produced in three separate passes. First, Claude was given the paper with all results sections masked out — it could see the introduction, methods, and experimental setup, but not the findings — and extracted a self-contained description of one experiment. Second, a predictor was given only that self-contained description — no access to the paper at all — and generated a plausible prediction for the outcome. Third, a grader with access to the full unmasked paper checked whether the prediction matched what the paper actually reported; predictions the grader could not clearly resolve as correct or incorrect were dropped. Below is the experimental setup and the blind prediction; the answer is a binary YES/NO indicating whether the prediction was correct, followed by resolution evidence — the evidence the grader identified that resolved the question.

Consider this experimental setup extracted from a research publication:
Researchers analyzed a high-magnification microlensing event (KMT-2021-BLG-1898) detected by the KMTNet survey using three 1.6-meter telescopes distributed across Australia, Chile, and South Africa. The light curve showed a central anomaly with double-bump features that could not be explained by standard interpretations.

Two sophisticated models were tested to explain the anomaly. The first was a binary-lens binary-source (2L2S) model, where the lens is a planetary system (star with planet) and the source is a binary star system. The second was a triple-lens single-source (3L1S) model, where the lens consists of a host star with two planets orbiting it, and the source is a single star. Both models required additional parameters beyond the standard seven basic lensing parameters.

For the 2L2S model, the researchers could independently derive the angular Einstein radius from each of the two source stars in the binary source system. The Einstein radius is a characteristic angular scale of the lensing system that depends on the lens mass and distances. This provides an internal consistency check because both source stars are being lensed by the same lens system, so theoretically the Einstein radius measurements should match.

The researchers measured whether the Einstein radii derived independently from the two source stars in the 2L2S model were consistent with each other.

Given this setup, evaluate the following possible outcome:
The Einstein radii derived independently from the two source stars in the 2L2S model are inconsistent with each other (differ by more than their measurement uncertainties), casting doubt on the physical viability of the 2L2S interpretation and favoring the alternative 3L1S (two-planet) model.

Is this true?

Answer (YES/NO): NO